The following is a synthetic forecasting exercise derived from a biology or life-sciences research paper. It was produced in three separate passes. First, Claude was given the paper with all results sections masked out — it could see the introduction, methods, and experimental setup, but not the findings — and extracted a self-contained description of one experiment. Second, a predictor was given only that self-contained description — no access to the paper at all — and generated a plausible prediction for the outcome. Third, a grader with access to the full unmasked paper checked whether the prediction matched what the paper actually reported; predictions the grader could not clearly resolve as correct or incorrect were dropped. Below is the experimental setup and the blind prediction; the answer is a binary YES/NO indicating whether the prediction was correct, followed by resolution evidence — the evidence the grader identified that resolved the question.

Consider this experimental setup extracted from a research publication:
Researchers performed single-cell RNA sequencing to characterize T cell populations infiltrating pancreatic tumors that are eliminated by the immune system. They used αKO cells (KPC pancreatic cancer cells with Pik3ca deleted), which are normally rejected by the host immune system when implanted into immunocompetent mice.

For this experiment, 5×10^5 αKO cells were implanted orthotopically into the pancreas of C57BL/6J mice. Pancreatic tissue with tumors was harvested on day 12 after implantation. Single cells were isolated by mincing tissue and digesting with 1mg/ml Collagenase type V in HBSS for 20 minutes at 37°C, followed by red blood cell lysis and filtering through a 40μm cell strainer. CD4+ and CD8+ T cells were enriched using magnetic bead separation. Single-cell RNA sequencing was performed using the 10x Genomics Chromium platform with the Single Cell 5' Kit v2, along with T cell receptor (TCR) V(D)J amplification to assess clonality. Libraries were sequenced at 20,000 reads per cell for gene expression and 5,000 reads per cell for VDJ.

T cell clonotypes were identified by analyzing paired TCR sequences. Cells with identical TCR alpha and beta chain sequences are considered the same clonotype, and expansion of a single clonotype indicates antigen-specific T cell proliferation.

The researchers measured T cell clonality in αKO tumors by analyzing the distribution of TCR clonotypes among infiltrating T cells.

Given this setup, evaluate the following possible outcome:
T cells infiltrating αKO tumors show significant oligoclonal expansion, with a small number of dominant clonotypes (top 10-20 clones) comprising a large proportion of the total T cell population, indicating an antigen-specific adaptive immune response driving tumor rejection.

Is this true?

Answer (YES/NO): YES